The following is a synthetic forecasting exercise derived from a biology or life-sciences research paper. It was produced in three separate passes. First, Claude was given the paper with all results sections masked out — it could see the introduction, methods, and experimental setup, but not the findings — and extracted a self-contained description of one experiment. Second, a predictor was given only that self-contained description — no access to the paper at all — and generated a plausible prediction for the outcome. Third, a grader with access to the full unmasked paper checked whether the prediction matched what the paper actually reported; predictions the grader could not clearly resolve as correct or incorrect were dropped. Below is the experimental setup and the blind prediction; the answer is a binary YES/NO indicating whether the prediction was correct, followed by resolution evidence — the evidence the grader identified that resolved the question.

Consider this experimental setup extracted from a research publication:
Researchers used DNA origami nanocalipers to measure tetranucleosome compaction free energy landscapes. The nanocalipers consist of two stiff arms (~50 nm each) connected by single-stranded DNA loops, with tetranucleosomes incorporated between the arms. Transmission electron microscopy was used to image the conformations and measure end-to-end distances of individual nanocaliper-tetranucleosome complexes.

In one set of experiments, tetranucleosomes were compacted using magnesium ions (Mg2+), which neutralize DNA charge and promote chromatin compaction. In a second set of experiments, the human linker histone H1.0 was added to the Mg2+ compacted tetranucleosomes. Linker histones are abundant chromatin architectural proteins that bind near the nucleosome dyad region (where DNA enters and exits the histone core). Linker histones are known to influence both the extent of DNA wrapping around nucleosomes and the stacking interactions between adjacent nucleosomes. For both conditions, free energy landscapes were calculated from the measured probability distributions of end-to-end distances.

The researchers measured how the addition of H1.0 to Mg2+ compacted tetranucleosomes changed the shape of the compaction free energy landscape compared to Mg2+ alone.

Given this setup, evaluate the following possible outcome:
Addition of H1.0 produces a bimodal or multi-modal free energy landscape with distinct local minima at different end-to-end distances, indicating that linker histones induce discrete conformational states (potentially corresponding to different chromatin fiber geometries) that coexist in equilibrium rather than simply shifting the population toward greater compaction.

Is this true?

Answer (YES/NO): NO